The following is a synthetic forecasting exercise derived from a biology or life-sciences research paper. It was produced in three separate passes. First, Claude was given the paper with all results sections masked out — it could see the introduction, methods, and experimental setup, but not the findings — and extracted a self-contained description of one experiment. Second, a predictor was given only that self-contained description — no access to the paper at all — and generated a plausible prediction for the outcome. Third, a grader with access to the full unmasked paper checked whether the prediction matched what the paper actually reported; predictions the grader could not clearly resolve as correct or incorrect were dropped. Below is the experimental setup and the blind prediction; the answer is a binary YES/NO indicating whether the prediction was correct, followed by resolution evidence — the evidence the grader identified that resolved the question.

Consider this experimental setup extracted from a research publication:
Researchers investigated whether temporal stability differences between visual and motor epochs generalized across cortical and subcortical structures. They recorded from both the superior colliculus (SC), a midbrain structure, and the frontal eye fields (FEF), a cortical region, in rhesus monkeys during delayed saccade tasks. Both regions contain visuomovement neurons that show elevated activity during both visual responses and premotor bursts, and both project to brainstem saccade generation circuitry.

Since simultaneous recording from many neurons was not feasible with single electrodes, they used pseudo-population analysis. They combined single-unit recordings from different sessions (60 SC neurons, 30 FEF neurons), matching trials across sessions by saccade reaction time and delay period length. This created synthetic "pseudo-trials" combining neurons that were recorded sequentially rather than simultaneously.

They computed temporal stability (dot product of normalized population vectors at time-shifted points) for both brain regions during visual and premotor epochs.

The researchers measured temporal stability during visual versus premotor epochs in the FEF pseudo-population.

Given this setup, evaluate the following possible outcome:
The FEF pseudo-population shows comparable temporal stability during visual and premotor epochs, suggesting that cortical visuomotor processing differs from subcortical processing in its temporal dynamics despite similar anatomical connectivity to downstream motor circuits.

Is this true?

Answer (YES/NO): NO